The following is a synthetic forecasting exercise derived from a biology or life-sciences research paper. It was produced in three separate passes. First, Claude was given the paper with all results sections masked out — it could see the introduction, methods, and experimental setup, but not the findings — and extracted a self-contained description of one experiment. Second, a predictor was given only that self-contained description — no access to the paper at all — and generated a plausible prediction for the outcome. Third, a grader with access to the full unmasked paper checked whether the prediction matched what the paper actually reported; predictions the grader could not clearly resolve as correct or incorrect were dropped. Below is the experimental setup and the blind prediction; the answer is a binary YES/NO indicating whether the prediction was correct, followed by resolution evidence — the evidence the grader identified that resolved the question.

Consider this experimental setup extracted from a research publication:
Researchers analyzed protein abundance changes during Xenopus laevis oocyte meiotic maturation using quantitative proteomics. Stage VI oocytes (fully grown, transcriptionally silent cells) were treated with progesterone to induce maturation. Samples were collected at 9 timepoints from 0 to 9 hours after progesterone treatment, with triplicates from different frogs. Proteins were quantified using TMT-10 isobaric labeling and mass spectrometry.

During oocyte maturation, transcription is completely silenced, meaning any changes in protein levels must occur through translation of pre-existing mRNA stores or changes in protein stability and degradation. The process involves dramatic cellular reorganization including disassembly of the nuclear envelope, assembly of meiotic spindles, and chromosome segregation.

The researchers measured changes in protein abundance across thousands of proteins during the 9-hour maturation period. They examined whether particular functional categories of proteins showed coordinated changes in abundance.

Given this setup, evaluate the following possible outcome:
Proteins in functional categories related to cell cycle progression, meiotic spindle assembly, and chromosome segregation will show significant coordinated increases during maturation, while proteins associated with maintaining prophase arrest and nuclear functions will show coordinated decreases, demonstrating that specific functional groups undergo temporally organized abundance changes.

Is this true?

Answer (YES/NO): YES